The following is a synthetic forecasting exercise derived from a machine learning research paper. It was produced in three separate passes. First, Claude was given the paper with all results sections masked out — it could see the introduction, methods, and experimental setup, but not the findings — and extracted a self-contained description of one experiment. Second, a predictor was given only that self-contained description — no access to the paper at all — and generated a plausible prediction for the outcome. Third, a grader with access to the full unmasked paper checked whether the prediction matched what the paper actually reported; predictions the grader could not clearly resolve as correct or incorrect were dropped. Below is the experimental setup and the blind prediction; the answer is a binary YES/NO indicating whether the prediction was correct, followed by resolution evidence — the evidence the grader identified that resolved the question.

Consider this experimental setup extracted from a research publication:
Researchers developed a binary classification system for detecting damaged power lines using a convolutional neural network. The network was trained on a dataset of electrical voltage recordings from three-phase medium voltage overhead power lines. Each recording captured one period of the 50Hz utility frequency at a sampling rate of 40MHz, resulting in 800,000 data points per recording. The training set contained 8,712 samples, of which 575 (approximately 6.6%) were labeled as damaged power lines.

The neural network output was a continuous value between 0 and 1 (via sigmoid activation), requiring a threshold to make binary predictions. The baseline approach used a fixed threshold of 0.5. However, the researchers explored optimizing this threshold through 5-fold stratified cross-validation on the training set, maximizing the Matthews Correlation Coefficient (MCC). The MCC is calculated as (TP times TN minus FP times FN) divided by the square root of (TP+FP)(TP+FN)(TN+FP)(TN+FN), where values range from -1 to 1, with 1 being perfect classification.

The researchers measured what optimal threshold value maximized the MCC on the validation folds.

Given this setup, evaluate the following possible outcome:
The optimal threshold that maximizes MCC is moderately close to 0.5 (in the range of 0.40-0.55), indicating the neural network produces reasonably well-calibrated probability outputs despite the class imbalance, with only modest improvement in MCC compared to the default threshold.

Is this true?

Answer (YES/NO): NO